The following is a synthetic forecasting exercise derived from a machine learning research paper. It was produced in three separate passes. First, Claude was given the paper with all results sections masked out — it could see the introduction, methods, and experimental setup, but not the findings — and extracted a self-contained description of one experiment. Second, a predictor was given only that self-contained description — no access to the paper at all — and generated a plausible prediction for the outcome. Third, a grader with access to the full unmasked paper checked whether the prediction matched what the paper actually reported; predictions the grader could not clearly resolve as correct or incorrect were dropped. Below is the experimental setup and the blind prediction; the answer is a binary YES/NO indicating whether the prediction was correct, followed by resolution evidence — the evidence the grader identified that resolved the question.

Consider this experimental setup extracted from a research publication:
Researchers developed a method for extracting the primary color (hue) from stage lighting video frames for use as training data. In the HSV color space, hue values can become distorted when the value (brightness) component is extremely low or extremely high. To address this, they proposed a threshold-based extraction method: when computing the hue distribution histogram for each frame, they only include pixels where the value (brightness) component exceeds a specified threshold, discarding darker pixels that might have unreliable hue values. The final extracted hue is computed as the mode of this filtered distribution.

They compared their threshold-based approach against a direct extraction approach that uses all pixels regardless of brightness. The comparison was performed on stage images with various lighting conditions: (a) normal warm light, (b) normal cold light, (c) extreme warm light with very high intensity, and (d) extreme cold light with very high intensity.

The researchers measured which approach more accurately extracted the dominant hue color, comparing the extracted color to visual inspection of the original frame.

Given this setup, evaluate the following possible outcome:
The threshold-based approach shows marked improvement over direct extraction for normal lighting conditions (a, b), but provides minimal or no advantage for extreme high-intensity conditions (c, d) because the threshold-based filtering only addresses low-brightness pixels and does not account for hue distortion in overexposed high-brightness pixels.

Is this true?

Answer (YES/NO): NO